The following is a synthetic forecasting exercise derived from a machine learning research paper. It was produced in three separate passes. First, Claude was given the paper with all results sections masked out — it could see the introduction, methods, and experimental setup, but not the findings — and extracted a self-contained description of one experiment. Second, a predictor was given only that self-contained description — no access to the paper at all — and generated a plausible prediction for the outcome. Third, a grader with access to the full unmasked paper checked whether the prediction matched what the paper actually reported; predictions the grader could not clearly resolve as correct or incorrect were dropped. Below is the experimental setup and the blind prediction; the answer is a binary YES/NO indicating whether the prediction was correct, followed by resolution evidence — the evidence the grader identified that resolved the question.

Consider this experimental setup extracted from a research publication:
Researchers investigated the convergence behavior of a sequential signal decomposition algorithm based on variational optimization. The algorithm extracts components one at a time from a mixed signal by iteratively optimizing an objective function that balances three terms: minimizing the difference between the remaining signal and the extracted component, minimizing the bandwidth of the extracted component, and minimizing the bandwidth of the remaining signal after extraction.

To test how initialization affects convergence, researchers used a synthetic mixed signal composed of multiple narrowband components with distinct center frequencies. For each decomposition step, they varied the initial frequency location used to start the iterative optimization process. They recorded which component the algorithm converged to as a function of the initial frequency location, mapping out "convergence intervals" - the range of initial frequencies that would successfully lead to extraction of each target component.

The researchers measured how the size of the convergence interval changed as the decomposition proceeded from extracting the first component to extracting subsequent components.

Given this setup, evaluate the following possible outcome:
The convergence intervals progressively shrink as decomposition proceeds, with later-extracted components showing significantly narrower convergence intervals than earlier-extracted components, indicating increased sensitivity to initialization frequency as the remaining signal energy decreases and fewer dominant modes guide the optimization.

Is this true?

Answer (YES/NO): NO